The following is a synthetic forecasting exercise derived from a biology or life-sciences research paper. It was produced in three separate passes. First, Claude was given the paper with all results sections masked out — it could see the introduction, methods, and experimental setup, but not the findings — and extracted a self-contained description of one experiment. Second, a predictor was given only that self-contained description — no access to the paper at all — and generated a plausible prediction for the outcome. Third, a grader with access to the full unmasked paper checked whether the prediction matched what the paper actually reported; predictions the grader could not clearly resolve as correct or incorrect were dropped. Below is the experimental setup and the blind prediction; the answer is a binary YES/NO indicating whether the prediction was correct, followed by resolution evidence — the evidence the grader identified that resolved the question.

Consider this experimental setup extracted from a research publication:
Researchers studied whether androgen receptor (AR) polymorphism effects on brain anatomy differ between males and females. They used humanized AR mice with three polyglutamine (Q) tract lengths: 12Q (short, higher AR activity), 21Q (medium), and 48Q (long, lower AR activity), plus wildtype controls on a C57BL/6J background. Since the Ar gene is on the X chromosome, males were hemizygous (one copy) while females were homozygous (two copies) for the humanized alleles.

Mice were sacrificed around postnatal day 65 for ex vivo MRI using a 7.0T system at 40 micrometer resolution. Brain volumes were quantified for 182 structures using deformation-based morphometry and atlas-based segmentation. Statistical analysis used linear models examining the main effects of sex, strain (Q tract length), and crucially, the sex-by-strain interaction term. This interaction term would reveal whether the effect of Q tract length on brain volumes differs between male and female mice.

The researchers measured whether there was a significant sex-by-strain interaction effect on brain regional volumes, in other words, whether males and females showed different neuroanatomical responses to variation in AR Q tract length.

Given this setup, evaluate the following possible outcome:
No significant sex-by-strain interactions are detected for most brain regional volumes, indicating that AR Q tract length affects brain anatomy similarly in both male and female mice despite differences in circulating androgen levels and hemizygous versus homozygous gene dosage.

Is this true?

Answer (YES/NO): YES